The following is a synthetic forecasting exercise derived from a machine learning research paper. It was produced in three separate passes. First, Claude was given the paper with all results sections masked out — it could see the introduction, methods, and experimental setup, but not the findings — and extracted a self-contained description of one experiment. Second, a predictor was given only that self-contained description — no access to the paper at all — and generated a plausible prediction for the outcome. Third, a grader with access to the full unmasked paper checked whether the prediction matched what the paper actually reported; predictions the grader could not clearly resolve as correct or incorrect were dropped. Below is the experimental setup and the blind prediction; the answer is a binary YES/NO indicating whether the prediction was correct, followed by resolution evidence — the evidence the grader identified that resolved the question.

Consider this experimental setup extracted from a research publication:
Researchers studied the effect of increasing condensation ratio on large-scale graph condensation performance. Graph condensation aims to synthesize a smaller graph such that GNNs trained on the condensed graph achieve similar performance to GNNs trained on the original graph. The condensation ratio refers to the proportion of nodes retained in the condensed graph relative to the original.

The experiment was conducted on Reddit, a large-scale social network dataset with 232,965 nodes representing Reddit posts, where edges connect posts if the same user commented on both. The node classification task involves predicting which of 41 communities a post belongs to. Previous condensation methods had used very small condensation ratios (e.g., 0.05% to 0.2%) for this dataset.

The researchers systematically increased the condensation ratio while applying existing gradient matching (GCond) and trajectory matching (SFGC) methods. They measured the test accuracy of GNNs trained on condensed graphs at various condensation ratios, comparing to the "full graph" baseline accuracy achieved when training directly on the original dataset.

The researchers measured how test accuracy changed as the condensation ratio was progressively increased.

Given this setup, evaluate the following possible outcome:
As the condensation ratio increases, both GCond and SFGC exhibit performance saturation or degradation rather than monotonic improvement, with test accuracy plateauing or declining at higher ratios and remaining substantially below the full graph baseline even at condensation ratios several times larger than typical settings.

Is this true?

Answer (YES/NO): YES